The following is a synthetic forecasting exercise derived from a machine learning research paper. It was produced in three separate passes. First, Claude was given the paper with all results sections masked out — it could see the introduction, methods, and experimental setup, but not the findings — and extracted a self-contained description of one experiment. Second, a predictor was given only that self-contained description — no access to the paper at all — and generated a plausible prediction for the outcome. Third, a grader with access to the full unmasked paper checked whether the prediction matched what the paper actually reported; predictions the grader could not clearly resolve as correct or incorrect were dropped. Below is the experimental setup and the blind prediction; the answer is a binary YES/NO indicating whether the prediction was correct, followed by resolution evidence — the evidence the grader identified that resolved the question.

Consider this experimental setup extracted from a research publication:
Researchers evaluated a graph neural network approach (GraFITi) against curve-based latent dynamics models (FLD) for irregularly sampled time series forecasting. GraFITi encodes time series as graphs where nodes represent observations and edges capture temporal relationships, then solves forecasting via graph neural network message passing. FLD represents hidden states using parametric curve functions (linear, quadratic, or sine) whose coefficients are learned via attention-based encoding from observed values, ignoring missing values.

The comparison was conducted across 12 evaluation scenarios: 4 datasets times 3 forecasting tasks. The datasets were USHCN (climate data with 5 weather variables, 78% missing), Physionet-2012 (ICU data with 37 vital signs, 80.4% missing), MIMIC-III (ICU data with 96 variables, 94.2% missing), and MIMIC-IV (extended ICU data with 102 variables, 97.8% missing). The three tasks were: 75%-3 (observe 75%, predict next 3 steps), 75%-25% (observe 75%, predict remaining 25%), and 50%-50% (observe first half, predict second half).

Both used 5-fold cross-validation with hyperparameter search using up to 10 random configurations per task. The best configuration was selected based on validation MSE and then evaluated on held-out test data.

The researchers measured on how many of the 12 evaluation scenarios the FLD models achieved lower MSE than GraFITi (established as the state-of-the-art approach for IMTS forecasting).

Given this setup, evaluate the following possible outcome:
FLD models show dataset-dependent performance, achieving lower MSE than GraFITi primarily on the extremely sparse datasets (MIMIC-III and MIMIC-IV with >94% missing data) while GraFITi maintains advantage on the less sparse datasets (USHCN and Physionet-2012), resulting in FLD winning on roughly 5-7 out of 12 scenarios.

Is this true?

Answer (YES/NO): NO